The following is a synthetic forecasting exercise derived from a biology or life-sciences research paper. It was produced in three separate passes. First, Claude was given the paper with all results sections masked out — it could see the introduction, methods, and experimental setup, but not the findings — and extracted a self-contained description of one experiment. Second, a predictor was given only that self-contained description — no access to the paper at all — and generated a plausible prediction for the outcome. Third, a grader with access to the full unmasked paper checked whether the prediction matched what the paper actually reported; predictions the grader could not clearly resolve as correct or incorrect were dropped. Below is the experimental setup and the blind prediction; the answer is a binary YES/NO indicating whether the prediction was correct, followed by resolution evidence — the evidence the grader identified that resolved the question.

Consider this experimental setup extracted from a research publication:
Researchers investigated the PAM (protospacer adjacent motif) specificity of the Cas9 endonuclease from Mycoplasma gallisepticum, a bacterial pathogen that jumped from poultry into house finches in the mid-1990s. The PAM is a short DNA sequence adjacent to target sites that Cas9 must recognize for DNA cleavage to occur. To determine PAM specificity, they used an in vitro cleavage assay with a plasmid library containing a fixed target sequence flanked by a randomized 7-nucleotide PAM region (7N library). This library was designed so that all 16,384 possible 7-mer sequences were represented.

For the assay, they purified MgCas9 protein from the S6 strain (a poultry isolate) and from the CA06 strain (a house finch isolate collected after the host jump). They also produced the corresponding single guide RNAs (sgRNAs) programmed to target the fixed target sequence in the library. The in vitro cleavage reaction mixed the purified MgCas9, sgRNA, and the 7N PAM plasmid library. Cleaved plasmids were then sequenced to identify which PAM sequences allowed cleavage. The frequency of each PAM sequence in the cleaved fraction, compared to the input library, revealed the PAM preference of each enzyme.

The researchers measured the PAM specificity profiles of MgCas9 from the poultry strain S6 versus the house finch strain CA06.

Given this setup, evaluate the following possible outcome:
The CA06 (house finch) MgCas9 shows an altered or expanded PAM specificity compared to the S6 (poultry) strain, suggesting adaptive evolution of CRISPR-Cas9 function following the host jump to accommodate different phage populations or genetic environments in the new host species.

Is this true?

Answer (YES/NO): YES